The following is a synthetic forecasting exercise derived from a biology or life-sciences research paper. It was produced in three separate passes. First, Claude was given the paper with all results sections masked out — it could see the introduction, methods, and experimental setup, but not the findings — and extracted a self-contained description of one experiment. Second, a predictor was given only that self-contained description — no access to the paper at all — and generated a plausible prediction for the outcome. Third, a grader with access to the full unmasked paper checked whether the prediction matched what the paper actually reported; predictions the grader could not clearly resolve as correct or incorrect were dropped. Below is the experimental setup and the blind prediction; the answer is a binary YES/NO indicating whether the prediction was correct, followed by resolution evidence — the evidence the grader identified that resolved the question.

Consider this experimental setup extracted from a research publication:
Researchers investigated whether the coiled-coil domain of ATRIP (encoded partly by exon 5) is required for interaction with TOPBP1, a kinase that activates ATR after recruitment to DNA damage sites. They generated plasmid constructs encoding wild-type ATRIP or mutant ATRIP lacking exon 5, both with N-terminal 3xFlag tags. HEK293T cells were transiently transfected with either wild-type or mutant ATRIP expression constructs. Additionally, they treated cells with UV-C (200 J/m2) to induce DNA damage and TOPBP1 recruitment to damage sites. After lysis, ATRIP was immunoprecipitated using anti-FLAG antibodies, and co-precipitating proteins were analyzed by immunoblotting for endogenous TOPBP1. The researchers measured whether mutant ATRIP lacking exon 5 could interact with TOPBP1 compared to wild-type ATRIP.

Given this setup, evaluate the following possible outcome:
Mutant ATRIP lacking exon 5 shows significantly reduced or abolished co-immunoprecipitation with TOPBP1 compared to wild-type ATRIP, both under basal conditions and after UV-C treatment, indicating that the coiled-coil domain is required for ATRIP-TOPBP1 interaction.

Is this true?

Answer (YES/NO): NO